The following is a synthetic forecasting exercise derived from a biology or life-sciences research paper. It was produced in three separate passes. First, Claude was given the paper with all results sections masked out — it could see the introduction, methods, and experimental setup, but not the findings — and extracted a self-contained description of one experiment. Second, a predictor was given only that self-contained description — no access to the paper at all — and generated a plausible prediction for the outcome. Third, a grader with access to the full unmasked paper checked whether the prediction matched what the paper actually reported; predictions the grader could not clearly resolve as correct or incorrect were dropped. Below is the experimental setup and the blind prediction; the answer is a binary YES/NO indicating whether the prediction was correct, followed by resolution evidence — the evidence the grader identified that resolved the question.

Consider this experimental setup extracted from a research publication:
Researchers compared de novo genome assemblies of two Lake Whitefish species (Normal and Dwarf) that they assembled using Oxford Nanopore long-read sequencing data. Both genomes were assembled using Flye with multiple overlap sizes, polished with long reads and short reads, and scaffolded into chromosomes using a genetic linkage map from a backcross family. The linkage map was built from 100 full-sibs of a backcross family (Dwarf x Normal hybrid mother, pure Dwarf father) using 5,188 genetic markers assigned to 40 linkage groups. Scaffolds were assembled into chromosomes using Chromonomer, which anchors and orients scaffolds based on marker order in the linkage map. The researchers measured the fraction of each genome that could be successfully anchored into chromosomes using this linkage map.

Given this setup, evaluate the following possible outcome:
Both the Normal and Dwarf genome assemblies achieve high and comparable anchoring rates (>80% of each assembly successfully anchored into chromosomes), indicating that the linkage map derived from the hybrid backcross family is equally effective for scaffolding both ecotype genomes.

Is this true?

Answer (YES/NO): NO